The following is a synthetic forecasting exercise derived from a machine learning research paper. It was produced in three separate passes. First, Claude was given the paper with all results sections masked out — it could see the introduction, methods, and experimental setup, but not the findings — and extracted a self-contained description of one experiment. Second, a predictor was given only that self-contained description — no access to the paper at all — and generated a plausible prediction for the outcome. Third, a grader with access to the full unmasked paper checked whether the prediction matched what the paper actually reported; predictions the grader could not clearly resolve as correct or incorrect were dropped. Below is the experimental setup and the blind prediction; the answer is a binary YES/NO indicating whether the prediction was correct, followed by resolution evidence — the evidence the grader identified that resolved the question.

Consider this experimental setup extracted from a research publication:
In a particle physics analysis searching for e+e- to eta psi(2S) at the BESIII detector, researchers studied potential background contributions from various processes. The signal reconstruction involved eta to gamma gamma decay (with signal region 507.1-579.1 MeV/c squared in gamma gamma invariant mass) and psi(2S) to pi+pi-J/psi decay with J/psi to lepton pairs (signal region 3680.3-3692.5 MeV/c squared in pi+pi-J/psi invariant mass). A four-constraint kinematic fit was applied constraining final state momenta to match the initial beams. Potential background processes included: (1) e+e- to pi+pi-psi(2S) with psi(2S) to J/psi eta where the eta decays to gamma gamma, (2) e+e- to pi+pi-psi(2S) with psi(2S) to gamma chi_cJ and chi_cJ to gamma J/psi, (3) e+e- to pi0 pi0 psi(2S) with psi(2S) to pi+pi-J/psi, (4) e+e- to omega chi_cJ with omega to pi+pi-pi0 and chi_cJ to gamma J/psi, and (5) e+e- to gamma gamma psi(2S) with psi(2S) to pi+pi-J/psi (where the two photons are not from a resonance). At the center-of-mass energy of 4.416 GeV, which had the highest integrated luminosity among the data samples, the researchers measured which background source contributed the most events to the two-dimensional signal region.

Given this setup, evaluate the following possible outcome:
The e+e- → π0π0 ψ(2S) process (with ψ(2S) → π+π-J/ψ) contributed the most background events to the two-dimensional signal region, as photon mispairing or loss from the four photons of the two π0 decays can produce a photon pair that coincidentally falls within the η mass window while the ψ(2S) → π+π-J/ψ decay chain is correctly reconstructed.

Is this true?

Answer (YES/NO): NO